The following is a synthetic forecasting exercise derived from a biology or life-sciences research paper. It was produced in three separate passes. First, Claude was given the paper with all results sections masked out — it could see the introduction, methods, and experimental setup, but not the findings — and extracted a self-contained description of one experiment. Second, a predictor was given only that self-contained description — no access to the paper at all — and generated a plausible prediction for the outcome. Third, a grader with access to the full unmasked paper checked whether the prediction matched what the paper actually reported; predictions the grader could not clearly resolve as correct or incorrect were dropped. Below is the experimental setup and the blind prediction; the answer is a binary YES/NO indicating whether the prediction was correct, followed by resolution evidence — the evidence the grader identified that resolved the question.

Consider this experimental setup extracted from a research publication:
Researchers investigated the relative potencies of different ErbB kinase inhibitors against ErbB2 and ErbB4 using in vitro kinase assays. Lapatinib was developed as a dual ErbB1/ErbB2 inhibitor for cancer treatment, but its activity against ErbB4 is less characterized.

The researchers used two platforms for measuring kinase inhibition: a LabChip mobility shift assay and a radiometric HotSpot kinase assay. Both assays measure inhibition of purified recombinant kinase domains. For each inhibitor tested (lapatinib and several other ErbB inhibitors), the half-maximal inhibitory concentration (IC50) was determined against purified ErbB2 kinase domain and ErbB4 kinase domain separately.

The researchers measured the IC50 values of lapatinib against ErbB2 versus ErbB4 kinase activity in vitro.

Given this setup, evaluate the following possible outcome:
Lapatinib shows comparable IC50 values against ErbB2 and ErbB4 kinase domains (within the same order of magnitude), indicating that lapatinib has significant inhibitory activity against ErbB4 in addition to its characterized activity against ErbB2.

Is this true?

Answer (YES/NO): YES